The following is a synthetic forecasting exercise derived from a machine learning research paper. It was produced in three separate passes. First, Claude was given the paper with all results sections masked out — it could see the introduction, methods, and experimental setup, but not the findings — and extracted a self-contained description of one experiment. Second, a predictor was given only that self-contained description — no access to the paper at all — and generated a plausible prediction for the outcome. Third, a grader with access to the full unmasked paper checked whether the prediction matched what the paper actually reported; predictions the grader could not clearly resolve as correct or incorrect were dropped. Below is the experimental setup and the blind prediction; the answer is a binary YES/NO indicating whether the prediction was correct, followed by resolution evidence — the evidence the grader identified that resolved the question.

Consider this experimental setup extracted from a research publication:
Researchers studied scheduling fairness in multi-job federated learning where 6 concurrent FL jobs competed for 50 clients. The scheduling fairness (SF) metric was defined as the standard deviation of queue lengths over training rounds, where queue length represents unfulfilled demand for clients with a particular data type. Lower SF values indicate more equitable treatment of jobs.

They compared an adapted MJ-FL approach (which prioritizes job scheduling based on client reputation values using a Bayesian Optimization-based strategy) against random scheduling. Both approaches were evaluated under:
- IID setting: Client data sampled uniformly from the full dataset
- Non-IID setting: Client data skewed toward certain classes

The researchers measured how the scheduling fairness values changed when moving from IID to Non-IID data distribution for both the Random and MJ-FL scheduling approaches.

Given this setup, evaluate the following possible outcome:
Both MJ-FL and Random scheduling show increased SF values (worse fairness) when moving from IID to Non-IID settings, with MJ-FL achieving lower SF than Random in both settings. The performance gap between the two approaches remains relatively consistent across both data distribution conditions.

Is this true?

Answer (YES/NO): YES